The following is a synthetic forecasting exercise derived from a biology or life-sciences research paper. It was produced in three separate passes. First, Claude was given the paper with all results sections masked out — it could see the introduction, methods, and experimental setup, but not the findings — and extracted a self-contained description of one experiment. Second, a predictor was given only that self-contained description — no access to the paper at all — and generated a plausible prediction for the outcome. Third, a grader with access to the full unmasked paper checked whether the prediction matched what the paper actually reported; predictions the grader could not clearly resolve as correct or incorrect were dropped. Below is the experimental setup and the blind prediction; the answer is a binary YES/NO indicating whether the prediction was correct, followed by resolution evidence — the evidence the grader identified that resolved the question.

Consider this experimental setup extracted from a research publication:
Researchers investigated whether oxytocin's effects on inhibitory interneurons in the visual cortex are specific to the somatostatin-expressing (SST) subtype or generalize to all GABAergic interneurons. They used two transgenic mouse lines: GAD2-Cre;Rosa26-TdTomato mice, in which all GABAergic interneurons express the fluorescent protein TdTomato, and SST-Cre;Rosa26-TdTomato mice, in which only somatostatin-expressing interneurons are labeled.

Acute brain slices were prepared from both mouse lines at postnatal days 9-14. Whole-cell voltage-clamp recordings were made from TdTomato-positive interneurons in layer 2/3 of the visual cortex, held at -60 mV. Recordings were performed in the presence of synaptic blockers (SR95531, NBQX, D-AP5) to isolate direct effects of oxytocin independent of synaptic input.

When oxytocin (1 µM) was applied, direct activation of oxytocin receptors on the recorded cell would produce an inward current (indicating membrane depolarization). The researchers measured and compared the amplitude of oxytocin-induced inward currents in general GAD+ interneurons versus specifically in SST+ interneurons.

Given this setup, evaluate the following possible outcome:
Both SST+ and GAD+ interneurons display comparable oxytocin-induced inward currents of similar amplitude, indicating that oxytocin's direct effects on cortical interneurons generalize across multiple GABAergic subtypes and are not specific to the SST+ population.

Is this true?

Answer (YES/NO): NO